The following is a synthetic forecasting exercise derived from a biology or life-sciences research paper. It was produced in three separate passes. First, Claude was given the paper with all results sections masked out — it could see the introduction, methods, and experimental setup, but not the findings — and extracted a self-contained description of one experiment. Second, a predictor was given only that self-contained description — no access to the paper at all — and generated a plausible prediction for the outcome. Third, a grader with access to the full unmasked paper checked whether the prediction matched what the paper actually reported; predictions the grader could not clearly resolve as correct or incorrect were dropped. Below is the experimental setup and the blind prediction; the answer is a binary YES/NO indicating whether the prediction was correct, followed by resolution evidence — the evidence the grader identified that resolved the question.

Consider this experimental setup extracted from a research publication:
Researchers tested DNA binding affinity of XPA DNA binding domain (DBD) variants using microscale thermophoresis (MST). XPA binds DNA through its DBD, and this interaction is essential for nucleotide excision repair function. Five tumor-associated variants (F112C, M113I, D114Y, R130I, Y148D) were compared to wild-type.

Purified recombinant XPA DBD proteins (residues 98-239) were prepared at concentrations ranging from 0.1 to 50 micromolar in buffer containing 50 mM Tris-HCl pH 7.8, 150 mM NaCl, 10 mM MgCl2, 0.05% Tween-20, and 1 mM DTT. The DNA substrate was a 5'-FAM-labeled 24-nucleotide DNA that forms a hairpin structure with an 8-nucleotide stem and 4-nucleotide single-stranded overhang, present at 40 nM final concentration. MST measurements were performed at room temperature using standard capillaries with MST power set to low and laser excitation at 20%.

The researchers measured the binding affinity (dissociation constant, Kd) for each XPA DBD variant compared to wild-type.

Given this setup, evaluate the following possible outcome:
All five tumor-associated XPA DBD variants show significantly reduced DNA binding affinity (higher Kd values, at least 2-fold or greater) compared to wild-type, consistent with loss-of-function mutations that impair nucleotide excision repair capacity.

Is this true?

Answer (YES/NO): NO